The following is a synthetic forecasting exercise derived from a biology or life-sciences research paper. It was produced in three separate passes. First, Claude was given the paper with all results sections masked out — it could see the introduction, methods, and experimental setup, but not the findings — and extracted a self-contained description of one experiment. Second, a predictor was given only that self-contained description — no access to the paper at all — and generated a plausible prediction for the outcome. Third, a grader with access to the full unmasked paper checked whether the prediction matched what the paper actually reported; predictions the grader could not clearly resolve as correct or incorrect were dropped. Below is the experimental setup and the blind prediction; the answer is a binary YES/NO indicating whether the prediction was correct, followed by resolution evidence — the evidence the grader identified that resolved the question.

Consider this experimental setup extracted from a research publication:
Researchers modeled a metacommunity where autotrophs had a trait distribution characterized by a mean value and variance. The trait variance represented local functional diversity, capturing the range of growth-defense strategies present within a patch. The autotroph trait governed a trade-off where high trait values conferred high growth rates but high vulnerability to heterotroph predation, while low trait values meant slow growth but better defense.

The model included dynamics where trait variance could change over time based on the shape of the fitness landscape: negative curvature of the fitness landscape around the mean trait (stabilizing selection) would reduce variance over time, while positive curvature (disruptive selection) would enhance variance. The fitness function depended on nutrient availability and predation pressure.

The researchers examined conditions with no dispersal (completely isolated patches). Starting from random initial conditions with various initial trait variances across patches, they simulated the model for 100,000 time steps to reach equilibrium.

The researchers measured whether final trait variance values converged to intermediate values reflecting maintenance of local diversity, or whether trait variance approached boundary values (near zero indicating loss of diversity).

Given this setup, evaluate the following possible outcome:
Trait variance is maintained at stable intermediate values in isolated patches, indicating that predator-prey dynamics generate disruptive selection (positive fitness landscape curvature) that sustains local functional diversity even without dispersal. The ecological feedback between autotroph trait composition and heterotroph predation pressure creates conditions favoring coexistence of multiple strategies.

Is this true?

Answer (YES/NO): NO